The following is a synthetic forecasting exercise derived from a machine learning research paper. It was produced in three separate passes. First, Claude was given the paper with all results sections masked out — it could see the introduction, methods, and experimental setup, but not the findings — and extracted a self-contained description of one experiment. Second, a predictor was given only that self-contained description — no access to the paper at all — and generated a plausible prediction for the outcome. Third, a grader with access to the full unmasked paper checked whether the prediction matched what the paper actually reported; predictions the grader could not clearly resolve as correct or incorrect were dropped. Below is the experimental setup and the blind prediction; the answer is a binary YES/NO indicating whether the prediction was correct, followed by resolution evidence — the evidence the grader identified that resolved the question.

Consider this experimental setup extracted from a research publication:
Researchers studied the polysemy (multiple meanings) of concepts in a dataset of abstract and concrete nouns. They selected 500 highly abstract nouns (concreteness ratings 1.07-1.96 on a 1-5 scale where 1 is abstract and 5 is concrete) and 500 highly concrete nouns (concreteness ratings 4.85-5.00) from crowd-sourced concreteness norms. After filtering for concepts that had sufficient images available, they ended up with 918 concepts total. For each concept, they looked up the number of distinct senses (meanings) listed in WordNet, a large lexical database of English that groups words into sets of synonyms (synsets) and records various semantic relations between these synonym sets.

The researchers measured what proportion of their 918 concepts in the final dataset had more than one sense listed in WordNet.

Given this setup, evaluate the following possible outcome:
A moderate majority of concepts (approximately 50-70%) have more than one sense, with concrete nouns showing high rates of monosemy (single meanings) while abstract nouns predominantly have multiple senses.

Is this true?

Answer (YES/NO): NO